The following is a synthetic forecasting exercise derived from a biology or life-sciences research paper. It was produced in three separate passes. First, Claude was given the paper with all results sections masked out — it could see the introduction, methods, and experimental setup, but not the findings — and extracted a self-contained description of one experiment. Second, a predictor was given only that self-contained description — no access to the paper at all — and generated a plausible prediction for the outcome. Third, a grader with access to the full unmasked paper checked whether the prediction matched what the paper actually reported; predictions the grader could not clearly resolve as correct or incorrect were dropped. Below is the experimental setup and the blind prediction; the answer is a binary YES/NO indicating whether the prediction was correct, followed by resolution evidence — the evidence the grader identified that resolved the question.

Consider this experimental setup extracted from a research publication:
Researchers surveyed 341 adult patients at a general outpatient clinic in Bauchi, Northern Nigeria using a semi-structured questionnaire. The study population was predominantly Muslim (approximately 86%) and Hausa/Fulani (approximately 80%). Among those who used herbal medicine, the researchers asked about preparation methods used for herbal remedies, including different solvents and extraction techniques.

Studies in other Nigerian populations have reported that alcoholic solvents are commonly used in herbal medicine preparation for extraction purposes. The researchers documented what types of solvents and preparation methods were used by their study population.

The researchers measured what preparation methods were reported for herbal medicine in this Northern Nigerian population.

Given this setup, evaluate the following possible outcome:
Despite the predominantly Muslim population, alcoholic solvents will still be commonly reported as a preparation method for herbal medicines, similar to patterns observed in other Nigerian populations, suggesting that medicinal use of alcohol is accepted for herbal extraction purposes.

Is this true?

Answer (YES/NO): NO